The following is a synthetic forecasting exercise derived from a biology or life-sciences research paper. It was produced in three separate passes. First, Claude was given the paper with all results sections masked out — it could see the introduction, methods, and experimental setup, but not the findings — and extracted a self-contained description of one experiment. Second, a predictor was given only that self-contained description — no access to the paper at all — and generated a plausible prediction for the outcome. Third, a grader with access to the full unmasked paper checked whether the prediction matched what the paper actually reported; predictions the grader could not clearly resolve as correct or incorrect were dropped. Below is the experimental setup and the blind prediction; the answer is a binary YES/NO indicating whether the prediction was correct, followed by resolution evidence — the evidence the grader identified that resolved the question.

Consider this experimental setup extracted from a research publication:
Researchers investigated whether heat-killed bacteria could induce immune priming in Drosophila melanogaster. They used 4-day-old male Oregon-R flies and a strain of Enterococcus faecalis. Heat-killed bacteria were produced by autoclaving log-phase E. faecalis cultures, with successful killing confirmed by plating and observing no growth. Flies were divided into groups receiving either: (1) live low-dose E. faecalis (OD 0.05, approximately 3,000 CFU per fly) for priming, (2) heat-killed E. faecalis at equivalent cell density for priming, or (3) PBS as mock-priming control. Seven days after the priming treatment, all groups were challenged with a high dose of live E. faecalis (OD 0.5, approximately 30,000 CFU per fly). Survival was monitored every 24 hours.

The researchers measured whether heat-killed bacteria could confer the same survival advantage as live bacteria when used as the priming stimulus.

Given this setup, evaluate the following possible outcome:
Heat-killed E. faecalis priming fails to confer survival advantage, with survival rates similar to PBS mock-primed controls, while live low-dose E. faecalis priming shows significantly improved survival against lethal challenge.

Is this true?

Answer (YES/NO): NO